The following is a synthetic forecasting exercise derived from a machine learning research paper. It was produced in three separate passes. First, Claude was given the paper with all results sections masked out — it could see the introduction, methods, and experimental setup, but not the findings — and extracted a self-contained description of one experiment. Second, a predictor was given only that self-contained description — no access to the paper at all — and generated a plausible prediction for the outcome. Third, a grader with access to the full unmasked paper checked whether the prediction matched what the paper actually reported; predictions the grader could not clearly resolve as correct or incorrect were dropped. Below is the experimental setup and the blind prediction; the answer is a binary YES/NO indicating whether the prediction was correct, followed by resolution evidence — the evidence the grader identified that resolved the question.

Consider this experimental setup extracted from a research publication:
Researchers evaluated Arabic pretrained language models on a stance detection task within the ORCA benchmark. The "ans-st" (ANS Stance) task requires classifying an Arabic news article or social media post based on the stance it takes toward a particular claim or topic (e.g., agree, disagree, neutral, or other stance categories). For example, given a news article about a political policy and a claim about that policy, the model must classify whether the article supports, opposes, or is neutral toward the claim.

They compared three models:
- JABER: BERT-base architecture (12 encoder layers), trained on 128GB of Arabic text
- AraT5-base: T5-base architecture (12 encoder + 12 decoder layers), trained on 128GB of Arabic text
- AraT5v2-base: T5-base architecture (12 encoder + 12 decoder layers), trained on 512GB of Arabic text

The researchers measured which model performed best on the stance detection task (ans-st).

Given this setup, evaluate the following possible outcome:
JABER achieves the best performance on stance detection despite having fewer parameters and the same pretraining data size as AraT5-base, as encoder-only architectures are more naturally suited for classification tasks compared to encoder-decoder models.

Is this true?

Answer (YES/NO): NO